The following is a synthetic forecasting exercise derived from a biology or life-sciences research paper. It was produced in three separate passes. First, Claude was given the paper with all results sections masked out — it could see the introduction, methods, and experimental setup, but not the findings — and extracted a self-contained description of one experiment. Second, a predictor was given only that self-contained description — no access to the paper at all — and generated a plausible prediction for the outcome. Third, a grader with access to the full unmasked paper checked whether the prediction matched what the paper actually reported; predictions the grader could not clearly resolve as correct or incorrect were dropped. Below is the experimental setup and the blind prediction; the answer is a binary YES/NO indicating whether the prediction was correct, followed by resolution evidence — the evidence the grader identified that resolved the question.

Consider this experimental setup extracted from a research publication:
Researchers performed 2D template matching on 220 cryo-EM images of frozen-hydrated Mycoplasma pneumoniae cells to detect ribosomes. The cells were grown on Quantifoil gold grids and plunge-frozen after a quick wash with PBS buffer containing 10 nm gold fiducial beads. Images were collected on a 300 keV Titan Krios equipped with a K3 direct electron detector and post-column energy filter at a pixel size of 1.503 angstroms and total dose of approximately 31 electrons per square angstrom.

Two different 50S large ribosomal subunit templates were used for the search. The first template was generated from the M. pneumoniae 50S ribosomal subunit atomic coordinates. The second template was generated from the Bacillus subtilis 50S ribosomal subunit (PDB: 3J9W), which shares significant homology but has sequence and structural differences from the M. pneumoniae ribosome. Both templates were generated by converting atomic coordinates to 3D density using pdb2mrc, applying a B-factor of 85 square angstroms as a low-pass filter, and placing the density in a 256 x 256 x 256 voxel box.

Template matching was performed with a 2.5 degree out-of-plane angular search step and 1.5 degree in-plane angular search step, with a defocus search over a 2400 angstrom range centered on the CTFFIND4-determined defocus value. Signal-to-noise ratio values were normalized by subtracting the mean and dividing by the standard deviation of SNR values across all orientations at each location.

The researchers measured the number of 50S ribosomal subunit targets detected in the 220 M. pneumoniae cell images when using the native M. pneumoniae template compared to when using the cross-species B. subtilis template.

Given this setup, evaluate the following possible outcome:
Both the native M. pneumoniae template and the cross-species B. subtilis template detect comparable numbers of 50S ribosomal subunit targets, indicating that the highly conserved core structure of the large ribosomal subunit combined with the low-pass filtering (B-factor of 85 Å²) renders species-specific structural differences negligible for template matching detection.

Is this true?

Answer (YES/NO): NO